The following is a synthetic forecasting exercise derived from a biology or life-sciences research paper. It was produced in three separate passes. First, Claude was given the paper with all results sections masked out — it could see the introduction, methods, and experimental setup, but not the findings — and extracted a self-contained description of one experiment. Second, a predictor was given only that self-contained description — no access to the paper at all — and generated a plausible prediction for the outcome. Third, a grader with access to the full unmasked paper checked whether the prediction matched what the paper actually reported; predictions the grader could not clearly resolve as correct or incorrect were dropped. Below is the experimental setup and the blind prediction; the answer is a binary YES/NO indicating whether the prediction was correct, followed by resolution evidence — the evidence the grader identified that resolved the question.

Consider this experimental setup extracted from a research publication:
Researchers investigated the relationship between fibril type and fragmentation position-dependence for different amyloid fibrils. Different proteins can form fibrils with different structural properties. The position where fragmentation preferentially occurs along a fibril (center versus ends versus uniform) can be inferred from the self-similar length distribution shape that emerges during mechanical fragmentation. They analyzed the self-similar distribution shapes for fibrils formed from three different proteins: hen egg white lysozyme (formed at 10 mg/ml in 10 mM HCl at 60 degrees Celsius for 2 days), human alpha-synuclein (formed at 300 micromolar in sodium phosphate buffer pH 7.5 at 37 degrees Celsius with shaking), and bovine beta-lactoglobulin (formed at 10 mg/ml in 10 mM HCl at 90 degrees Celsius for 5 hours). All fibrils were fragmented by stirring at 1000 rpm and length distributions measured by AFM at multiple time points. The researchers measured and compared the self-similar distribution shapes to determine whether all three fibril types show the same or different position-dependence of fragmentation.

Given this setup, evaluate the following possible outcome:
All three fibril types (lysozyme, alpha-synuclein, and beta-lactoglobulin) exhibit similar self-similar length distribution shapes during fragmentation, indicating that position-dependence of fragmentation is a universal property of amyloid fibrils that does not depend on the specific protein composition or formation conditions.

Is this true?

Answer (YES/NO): NO